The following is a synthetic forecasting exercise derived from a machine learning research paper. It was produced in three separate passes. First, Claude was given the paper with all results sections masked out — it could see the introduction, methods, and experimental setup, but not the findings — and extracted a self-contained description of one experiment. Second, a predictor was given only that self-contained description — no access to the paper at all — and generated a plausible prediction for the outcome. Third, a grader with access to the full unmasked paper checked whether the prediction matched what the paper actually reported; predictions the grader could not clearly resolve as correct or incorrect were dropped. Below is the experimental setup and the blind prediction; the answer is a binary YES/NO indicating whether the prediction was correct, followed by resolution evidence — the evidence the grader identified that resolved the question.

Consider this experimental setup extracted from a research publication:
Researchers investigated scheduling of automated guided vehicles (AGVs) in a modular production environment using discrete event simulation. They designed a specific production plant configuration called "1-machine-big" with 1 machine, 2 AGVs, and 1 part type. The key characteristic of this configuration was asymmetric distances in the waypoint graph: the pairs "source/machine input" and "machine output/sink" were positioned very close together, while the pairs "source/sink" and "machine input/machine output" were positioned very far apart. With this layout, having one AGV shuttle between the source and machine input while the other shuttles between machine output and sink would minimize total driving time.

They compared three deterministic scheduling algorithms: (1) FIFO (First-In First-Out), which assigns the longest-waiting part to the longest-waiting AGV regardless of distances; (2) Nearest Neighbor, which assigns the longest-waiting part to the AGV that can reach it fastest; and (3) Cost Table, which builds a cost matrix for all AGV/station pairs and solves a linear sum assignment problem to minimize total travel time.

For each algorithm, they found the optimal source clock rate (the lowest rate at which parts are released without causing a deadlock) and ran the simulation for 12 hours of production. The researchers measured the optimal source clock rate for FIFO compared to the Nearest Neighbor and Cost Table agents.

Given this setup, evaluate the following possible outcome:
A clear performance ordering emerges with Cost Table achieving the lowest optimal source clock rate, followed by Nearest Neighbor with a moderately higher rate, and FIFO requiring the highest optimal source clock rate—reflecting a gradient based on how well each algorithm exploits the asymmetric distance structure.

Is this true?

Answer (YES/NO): YES